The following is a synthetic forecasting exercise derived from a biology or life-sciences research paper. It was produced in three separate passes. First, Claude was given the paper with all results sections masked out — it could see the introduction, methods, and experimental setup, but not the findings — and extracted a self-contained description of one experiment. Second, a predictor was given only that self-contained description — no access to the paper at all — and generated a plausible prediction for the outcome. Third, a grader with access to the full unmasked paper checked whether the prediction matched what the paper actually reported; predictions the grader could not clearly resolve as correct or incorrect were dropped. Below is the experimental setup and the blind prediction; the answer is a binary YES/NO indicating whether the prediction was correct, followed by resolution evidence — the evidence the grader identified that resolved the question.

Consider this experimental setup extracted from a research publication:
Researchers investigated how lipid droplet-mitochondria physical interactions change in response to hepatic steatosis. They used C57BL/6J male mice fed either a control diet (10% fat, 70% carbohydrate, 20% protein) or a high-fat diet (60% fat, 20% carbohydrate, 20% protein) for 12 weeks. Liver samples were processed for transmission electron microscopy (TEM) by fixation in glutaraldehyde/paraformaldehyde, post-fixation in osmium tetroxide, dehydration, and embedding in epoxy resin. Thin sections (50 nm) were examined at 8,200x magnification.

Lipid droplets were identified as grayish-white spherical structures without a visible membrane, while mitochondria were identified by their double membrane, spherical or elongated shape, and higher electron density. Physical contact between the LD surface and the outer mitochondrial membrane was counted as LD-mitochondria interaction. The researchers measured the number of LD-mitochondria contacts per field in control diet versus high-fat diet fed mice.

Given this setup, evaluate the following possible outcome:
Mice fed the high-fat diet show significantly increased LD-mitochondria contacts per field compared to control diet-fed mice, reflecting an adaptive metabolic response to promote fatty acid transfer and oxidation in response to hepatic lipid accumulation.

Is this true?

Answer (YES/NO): NO